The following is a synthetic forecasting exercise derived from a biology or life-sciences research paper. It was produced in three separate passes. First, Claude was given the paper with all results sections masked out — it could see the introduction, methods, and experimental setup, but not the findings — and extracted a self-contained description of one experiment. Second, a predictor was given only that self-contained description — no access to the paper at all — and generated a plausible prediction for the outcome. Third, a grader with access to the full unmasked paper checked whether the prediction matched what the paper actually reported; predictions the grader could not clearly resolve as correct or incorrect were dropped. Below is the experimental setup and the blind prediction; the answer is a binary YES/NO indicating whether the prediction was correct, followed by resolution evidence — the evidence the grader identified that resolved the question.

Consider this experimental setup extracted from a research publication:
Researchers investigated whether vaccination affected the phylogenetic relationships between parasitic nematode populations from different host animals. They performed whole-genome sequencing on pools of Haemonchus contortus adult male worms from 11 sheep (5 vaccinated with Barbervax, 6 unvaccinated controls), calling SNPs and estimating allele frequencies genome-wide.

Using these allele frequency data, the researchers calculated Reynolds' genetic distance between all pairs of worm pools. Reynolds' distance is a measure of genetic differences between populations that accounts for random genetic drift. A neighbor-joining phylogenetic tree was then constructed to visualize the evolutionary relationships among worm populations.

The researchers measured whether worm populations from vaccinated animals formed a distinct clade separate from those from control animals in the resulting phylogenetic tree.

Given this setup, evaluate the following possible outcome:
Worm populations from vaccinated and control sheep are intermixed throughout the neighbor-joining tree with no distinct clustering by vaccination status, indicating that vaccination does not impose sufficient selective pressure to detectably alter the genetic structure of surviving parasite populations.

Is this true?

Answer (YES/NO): YES